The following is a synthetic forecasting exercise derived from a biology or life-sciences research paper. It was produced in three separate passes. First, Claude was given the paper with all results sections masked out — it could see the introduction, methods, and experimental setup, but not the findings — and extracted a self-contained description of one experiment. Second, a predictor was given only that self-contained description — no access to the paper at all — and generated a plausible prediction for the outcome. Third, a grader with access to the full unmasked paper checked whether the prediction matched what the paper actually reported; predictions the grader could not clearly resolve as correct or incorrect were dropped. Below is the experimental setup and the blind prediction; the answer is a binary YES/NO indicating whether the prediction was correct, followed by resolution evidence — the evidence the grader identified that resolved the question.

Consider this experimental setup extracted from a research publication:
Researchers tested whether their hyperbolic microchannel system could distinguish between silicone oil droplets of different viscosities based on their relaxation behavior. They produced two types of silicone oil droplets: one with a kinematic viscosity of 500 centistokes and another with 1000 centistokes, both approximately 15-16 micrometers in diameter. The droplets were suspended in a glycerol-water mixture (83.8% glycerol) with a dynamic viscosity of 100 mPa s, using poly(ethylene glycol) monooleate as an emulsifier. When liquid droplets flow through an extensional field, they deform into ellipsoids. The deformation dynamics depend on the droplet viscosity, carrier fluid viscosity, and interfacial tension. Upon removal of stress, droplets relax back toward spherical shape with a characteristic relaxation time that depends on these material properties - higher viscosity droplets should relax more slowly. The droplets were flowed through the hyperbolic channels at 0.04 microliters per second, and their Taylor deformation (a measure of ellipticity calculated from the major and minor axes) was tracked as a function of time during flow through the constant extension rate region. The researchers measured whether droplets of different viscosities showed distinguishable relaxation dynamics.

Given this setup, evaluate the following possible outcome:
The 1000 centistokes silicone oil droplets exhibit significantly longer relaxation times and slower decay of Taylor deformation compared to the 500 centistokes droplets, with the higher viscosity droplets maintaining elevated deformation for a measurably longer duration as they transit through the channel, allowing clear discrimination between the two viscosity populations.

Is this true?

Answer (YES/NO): YES